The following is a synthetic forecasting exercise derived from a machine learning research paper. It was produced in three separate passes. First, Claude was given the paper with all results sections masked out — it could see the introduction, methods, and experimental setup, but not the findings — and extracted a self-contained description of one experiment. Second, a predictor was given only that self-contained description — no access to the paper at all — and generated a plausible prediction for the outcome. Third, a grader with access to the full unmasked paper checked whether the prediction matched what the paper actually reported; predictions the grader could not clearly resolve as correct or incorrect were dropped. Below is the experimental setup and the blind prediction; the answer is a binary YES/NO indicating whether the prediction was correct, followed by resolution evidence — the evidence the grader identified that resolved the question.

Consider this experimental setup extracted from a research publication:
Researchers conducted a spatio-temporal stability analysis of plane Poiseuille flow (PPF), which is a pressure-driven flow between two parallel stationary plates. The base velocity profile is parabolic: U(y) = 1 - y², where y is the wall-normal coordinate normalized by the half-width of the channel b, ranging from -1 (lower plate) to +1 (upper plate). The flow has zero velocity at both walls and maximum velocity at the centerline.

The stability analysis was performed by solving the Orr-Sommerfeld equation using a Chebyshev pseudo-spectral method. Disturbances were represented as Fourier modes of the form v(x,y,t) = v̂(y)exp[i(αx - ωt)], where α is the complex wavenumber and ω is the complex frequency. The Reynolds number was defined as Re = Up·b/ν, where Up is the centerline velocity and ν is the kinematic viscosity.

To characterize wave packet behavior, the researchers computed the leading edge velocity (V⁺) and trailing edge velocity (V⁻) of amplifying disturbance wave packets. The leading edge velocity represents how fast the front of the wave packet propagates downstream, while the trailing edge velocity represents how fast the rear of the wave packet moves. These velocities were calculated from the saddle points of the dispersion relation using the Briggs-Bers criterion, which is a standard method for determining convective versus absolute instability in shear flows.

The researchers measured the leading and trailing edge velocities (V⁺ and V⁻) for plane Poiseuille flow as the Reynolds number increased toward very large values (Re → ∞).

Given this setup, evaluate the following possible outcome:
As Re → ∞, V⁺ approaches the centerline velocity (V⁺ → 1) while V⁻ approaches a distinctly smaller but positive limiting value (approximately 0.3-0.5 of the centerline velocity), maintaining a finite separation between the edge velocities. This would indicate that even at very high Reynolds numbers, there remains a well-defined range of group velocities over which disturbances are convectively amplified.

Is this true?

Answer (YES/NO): NO